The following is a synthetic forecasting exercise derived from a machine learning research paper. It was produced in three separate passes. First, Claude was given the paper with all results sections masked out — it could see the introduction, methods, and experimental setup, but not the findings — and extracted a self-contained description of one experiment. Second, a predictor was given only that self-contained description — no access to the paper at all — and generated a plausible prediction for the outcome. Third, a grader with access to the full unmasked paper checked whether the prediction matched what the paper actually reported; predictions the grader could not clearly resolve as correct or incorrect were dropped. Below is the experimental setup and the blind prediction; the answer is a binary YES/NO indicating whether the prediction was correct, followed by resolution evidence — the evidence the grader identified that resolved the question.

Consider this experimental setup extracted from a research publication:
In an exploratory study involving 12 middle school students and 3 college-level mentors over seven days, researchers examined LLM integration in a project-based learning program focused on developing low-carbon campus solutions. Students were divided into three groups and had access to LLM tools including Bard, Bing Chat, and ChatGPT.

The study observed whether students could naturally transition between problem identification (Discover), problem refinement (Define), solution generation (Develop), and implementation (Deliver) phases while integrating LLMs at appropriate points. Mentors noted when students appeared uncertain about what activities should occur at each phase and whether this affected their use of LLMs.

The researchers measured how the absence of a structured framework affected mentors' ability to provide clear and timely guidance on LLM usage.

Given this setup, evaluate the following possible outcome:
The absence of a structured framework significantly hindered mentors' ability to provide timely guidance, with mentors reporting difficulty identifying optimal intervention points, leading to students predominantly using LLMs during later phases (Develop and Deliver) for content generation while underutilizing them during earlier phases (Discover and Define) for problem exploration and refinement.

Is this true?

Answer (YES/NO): NO